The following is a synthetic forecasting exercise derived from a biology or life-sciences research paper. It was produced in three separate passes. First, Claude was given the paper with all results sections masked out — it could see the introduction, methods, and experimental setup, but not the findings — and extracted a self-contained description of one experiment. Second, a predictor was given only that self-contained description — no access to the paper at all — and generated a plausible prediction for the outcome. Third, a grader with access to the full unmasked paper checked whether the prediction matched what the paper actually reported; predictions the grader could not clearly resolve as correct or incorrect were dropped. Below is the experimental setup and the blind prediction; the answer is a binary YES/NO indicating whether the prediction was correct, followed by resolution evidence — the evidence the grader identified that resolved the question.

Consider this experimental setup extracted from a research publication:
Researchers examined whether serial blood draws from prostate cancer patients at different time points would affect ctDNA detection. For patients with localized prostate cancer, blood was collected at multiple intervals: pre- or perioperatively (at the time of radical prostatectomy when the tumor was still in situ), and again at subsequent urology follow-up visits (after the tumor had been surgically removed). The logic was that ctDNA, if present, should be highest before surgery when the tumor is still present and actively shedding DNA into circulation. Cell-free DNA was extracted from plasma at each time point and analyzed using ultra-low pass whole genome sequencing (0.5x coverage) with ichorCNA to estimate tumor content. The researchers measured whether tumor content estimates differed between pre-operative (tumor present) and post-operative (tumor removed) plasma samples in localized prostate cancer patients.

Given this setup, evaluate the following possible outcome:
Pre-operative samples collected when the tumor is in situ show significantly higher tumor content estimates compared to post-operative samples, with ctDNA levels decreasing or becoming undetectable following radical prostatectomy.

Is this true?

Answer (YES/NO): NO